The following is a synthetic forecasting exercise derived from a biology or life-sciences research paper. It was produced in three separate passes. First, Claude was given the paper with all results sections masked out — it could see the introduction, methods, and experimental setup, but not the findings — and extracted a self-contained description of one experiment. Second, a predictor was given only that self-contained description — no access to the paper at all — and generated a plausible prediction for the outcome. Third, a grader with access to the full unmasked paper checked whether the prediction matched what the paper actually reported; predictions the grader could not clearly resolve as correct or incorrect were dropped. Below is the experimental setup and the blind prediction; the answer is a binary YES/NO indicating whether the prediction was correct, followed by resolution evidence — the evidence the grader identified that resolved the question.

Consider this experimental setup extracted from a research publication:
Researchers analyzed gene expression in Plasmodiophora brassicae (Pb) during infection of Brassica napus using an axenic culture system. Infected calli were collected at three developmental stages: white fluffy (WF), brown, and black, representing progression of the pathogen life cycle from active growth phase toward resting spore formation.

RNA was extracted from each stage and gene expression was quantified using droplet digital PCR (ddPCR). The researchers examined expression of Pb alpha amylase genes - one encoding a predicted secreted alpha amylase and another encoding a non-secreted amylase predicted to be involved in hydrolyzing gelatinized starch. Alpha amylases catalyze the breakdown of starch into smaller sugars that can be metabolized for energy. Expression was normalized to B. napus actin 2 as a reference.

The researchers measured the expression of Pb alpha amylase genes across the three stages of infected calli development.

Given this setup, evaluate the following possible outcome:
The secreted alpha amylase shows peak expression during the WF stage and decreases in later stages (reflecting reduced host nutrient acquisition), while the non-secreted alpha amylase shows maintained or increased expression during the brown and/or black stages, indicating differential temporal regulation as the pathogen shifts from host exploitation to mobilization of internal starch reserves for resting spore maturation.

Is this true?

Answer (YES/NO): NO